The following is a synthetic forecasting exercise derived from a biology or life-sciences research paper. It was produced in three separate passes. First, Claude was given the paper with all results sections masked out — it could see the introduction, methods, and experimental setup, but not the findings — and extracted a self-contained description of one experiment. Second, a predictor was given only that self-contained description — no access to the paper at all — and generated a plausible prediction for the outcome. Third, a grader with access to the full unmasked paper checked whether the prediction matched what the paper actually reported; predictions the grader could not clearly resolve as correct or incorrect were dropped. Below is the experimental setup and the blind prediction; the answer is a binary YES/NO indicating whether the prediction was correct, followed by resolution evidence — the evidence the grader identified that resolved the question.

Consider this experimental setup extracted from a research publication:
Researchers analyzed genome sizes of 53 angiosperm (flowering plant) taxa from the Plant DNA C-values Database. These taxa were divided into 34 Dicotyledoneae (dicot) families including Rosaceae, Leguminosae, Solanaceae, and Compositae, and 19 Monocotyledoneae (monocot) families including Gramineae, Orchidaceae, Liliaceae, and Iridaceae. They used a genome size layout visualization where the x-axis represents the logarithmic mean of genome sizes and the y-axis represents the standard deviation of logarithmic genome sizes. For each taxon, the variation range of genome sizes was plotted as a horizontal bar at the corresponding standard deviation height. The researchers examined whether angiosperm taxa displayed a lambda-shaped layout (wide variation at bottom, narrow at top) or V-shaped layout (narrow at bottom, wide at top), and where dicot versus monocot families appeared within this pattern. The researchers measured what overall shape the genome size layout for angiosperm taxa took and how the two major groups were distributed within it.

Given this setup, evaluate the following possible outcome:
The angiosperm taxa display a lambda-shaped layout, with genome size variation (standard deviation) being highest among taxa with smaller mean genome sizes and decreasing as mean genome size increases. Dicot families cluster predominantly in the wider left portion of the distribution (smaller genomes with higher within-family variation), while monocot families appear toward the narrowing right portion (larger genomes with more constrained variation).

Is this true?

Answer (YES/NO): NO